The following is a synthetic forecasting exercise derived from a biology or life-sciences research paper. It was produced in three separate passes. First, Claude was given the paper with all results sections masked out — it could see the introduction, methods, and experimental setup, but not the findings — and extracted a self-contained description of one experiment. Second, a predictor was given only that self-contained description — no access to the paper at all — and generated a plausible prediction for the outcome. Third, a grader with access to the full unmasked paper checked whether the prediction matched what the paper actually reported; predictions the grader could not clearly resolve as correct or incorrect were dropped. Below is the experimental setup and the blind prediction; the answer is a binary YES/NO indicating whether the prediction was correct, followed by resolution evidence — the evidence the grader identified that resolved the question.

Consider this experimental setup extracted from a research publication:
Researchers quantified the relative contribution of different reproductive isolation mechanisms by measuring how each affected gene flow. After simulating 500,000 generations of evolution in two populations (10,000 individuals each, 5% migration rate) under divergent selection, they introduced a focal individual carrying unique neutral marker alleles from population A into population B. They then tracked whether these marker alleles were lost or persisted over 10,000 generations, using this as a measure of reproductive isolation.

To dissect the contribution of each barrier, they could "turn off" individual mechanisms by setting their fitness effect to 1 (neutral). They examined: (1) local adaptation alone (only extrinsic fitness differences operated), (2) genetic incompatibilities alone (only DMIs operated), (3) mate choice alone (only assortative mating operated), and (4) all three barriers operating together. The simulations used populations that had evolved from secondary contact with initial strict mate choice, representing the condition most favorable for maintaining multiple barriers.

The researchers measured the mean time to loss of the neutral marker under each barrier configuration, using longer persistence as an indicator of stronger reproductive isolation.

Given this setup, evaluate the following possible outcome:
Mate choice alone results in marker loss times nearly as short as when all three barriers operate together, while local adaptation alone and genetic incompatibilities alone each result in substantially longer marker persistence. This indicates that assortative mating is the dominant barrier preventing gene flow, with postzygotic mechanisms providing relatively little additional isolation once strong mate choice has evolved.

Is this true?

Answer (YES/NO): NO